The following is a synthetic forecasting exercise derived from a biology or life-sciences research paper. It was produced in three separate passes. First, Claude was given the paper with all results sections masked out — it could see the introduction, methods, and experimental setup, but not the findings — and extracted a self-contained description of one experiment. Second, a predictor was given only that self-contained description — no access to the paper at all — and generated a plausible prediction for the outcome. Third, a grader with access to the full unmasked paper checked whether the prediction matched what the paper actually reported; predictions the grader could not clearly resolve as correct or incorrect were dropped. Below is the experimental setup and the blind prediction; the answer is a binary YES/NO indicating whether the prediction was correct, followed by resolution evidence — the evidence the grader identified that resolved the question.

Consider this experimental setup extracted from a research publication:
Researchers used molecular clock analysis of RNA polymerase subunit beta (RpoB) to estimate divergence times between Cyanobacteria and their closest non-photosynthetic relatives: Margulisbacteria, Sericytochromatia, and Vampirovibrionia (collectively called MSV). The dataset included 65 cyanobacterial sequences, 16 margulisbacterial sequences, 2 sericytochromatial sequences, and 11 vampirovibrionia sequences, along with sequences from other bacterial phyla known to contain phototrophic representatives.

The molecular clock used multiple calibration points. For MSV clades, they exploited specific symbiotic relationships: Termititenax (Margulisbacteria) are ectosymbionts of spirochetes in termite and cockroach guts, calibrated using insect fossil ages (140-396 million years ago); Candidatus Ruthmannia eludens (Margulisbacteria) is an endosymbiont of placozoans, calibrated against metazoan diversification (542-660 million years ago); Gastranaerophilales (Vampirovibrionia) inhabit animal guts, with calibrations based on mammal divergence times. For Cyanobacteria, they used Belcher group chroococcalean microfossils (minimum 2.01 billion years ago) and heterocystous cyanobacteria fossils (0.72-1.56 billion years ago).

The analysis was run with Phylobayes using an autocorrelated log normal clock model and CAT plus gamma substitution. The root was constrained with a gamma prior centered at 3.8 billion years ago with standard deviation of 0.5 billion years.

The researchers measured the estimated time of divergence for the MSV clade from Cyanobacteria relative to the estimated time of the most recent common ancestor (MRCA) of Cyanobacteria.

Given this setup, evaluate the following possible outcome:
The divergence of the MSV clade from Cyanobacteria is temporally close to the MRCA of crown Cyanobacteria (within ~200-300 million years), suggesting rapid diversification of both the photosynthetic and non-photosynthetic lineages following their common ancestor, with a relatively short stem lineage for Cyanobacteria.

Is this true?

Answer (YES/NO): NO